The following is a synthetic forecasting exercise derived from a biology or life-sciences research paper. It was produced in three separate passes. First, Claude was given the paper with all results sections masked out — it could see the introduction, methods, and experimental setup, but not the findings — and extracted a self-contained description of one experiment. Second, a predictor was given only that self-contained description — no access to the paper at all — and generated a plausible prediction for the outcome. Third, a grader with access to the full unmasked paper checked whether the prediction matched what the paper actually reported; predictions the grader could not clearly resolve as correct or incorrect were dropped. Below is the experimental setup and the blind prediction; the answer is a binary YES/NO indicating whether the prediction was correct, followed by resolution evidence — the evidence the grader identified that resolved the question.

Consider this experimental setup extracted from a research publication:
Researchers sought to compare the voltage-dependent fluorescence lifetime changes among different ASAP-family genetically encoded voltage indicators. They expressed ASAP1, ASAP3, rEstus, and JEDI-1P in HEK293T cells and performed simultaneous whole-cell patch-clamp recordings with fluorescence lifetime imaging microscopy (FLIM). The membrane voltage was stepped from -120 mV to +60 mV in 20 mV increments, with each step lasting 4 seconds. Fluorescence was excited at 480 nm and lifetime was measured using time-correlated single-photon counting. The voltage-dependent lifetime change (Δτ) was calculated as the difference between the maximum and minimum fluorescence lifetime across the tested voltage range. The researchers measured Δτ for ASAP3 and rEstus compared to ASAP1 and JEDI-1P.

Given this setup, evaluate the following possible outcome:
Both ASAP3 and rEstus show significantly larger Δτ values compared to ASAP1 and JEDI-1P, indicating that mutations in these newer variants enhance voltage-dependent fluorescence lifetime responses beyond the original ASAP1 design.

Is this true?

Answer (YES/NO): YES